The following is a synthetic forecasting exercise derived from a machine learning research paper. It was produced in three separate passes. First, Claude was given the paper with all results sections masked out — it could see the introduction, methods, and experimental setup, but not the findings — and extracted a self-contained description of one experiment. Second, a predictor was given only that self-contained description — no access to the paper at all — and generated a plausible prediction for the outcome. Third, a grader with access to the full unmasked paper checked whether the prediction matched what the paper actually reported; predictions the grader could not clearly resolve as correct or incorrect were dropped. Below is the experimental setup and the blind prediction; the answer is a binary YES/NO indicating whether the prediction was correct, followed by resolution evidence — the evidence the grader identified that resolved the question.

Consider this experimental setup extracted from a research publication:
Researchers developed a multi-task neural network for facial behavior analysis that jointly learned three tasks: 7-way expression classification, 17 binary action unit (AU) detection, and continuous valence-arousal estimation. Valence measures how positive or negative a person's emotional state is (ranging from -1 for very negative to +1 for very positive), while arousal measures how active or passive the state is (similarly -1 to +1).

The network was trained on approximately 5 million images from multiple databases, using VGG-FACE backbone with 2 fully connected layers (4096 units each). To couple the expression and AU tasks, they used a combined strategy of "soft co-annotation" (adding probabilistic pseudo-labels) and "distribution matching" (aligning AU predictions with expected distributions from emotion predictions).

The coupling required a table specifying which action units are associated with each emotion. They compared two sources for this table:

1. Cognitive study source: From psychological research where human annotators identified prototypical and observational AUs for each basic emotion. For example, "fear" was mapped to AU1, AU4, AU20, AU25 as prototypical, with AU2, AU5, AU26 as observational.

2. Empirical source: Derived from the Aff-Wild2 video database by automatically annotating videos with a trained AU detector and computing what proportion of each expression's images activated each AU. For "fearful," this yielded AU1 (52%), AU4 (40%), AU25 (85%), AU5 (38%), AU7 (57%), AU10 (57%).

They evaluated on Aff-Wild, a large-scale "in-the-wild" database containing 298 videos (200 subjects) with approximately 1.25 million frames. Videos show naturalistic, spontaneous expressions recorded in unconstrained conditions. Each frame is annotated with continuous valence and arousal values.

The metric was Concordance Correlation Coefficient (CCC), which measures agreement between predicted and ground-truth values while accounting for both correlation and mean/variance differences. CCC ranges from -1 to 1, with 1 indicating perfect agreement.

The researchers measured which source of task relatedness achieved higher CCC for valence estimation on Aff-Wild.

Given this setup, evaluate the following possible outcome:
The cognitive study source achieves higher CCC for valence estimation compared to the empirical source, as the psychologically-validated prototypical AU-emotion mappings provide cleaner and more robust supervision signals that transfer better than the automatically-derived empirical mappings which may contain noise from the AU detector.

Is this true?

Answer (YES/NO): NO